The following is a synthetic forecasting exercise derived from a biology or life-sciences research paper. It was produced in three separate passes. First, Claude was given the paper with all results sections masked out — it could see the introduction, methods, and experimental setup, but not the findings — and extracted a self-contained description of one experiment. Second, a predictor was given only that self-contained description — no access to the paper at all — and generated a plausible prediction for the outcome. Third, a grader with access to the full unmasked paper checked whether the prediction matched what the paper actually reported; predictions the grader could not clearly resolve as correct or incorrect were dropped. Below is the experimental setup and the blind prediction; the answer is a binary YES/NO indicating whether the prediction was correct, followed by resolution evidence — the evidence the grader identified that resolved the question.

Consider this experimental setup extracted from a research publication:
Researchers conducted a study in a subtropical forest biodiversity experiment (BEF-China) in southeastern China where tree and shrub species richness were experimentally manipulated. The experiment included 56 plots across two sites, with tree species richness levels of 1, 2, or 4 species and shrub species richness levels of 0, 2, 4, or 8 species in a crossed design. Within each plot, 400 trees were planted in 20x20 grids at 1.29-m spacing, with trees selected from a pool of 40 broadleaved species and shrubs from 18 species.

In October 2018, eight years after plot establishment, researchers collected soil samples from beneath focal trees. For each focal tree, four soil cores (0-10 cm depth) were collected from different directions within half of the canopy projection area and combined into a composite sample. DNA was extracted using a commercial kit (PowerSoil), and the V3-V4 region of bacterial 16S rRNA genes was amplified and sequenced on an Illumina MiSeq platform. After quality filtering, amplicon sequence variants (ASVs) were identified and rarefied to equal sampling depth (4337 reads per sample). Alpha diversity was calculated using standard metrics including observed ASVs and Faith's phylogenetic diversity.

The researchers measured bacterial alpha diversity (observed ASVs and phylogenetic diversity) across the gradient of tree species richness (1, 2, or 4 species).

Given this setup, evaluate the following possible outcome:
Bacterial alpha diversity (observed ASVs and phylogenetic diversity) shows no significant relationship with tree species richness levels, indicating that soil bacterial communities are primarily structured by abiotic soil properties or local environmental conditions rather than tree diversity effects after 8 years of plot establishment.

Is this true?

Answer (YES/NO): NO